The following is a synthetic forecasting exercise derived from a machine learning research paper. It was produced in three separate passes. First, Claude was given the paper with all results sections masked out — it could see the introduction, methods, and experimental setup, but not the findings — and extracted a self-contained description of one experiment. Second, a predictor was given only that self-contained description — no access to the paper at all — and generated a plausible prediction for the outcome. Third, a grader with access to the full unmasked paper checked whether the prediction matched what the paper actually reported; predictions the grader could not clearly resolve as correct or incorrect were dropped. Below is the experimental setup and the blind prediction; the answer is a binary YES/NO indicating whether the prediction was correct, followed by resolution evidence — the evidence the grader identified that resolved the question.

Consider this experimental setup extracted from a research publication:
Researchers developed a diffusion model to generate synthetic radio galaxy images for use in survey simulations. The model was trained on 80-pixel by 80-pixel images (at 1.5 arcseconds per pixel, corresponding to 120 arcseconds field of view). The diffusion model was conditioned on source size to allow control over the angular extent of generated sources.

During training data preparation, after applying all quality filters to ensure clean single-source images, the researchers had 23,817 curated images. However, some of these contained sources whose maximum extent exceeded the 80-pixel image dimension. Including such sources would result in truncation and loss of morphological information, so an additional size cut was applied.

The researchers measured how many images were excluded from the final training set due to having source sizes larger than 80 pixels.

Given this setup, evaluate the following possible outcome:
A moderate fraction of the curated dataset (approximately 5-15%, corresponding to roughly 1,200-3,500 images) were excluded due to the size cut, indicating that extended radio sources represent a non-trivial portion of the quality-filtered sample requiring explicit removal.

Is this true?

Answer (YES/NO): NO